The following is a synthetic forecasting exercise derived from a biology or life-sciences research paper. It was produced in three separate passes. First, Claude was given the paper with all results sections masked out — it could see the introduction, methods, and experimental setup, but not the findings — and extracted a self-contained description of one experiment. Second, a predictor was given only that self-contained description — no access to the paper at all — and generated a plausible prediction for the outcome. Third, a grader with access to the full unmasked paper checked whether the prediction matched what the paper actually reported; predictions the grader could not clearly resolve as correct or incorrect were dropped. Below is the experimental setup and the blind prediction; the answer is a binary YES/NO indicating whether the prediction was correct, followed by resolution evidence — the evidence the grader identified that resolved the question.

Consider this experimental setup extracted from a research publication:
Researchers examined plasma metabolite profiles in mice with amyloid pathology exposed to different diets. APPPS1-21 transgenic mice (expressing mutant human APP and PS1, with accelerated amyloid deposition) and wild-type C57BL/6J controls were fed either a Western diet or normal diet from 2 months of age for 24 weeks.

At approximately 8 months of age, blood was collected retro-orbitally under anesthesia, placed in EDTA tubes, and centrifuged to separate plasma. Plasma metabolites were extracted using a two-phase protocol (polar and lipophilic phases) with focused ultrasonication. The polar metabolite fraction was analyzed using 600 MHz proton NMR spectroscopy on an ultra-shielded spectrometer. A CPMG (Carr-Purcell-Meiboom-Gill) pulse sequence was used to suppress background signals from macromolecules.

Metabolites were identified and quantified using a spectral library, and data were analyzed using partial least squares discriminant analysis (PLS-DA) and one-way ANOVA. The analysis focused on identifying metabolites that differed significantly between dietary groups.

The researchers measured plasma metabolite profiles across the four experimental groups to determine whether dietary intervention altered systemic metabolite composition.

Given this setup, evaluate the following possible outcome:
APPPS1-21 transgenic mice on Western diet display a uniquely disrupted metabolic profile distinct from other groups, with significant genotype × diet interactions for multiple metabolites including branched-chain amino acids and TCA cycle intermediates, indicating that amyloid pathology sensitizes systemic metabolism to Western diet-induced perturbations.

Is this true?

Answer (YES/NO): NO